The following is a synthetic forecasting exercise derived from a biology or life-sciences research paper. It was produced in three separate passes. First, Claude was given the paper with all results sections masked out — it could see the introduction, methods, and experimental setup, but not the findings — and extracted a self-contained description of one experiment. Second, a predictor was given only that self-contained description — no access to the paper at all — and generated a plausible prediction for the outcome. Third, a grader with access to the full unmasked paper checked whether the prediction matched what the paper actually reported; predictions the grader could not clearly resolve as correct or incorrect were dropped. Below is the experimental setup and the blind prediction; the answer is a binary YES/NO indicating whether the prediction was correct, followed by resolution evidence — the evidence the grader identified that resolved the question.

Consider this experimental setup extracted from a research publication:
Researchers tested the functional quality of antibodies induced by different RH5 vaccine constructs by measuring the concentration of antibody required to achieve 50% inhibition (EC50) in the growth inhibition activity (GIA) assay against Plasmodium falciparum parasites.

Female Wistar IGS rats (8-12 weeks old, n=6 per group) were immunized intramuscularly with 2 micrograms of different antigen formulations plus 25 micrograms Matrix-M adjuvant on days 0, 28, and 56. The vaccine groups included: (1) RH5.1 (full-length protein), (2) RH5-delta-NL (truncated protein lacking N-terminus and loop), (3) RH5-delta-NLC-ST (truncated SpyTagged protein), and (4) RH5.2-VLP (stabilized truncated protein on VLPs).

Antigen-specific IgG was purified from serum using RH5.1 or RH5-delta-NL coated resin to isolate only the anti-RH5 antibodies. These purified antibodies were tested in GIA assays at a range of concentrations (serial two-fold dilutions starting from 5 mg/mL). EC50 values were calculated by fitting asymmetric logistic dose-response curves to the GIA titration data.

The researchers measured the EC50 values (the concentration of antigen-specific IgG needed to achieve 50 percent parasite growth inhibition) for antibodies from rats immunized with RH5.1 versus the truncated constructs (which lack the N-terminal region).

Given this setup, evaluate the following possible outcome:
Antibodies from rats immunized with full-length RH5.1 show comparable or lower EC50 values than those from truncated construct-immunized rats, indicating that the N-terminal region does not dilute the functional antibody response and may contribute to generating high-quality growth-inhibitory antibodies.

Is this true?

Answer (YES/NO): NO